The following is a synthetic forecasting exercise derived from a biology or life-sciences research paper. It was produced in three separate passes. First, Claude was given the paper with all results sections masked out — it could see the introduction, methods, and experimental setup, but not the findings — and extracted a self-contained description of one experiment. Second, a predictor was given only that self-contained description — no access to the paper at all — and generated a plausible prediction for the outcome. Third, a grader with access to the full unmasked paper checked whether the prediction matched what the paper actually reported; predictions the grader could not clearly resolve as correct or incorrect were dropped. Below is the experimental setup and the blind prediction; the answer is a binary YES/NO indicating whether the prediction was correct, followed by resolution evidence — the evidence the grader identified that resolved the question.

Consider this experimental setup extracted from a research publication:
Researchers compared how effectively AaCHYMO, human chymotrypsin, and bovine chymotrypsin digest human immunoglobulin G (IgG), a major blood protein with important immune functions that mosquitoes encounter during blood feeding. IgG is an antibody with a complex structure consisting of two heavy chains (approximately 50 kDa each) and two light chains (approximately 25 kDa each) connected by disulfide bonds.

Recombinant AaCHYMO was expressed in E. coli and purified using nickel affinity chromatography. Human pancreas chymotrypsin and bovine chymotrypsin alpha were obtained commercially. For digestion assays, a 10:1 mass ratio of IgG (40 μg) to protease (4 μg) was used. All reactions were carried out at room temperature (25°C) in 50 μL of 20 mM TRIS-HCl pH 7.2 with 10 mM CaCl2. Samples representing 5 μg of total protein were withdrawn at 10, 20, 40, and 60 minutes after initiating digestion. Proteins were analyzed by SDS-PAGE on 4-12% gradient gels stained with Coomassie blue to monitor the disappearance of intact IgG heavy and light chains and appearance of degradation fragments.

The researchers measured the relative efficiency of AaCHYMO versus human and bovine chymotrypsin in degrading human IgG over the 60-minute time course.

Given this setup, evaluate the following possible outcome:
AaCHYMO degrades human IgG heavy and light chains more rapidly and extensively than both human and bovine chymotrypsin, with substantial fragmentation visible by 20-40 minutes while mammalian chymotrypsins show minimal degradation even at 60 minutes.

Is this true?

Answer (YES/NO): NO